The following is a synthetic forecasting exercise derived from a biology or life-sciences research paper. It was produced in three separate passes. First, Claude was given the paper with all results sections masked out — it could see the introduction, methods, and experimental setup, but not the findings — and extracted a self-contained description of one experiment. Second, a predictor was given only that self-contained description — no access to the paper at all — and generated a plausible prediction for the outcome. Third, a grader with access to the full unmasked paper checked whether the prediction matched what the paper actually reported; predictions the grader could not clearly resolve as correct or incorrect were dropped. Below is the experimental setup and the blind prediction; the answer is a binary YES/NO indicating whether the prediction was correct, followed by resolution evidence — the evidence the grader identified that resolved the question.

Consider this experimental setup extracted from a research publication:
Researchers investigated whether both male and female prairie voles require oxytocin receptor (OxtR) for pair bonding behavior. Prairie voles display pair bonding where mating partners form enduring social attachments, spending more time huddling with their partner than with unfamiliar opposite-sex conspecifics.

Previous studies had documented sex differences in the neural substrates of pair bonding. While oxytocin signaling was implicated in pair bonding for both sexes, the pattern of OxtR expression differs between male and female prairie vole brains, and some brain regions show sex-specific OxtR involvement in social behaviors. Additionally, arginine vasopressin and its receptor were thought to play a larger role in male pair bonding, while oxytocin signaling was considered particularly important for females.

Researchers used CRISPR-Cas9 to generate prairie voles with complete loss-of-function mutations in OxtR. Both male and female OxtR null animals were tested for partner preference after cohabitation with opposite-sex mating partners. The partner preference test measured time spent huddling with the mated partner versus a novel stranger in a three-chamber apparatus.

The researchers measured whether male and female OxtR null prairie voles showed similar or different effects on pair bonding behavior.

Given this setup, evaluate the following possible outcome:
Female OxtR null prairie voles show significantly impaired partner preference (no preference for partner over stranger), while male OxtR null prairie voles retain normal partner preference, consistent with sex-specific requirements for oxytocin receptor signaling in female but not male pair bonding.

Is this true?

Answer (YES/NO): NO